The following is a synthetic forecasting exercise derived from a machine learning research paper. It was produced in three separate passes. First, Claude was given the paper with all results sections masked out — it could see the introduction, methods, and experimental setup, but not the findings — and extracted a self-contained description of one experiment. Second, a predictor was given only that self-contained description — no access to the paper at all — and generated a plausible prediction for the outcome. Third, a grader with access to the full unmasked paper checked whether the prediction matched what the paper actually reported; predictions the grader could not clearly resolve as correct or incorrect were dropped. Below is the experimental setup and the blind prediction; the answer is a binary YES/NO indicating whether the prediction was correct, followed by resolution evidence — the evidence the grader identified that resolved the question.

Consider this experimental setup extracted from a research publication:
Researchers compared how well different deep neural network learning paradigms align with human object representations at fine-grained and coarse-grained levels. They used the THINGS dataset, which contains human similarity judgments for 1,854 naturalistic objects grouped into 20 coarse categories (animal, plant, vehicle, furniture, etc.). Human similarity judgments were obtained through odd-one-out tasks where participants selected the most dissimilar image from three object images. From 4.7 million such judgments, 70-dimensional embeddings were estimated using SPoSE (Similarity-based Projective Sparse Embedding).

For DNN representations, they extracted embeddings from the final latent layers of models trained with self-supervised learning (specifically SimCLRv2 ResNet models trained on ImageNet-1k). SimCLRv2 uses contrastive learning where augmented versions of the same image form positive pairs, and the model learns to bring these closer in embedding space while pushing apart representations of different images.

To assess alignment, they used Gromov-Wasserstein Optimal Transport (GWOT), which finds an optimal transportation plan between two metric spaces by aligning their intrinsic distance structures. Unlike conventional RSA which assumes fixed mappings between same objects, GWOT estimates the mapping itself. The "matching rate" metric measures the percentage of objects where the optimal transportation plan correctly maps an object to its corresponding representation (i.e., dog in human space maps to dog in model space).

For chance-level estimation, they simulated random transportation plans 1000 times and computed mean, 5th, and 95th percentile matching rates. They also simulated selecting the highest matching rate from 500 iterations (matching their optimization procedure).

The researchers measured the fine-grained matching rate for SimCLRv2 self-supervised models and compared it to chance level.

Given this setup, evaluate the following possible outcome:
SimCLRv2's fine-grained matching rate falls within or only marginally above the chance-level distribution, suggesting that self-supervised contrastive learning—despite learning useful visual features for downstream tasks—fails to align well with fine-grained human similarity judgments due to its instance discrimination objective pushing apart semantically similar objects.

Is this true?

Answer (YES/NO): YES